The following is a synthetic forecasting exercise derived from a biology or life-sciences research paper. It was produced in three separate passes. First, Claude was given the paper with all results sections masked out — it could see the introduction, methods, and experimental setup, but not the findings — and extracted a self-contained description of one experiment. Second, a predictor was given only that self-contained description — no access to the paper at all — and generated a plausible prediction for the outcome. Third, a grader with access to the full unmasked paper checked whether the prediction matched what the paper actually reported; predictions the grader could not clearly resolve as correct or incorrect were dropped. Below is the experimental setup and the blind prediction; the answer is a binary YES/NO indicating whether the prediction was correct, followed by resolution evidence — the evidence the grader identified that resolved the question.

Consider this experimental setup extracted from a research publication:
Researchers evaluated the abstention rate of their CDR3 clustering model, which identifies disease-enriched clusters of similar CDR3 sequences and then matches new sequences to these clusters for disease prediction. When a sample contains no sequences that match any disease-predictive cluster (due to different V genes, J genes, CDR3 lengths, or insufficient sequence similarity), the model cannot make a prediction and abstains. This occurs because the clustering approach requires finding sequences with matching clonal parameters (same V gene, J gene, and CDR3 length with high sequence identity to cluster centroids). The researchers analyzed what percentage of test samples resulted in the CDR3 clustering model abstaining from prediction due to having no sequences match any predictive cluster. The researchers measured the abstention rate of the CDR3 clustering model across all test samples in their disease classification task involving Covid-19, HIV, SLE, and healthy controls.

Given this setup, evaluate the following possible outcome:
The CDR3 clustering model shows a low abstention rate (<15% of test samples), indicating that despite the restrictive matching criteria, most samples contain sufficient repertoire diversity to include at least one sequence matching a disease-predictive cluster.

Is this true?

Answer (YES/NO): YES